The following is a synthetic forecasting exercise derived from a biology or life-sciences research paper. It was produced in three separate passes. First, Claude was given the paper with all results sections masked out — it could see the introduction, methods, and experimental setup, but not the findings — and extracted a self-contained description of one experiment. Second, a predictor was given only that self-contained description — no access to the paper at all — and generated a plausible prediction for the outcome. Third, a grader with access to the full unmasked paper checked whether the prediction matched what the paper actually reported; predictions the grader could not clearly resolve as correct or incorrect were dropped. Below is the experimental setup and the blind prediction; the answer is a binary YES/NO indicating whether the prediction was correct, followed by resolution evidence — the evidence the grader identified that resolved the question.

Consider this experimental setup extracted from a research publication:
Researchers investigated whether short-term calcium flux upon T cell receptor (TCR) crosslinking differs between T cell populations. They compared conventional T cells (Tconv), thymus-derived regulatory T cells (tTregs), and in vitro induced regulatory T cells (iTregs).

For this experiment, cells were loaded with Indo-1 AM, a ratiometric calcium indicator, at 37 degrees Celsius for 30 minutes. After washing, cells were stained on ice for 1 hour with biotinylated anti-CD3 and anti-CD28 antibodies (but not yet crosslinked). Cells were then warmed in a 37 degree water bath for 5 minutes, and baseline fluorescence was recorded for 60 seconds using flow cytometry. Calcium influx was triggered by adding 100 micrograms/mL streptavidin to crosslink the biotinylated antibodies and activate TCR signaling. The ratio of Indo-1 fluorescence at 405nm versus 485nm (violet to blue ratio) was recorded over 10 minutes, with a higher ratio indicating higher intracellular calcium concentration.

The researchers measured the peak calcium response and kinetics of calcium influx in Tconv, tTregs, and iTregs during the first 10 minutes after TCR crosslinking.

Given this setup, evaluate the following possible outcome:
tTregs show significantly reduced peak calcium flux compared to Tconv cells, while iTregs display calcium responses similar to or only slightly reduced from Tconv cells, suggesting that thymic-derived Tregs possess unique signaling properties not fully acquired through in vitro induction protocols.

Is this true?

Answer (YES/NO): NO